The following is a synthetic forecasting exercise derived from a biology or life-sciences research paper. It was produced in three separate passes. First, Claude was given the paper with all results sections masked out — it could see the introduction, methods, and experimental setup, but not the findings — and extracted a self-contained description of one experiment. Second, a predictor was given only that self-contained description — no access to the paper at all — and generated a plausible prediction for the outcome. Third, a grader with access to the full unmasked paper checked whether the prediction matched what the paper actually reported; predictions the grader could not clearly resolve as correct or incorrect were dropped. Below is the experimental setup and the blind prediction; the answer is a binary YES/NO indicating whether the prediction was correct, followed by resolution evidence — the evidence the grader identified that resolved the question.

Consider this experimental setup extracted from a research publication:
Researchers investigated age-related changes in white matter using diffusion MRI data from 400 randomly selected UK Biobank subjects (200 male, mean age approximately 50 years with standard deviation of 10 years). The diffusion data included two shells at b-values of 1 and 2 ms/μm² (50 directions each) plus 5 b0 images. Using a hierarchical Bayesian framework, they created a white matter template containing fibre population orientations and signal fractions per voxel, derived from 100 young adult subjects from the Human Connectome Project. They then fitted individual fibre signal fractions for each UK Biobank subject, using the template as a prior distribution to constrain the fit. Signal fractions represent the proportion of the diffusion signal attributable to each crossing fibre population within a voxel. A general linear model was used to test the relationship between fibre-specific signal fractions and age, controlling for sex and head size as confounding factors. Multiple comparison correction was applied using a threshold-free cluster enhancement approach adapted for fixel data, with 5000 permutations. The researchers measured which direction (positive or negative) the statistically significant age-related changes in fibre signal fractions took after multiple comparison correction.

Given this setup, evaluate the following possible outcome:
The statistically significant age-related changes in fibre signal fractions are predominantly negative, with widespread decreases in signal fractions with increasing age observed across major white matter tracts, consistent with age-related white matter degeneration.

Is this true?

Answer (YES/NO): NO